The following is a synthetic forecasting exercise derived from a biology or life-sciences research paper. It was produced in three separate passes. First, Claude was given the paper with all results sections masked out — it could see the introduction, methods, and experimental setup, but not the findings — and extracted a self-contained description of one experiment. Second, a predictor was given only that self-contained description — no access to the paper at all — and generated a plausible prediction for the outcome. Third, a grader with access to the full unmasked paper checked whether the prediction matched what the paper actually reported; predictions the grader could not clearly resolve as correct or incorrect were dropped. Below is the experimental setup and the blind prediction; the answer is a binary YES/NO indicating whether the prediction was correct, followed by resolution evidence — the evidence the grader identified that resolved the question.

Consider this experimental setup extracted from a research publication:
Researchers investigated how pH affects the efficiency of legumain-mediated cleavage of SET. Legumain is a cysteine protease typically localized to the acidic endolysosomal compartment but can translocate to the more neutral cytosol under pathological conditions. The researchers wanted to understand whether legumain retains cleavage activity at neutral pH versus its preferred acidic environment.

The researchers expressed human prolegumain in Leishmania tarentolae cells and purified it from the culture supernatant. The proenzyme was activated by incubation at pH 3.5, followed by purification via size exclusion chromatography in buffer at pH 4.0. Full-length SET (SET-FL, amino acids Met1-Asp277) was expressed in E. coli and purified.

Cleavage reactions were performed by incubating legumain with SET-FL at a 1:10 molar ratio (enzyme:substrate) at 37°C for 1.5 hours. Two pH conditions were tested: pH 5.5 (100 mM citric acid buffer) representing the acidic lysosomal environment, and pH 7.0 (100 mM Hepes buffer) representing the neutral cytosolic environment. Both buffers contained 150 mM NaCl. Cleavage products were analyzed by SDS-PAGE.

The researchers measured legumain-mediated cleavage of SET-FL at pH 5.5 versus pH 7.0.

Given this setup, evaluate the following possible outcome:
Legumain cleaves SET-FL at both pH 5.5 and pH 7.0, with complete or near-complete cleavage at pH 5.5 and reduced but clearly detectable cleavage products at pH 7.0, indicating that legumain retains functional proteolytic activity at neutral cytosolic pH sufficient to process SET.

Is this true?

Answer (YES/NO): YES